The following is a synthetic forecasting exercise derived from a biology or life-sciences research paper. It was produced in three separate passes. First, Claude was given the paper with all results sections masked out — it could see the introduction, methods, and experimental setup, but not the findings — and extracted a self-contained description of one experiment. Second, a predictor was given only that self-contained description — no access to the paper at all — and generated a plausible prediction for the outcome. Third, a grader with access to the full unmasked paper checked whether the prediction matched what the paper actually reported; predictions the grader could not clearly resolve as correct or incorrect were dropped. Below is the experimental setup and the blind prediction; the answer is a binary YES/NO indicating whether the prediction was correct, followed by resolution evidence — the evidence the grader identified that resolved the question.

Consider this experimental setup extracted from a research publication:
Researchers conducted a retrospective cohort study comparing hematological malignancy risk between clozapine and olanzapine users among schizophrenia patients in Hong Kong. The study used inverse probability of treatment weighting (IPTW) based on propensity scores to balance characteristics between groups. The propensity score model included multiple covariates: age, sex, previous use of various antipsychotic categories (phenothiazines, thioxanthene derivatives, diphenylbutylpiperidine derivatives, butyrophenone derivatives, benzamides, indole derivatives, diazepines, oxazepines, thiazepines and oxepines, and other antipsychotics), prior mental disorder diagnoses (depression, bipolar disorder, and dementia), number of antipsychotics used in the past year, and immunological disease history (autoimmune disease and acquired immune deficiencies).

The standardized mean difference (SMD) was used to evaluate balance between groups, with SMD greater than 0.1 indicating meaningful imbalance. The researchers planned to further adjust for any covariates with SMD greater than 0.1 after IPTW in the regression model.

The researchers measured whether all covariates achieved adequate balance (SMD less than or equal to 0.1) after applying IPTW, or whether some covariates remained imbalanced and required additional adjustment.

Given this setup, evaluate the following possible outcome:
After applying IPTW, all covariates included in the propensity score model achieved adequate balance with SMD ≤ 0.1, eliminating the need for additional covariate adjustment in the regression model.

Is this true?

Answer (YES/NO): NO